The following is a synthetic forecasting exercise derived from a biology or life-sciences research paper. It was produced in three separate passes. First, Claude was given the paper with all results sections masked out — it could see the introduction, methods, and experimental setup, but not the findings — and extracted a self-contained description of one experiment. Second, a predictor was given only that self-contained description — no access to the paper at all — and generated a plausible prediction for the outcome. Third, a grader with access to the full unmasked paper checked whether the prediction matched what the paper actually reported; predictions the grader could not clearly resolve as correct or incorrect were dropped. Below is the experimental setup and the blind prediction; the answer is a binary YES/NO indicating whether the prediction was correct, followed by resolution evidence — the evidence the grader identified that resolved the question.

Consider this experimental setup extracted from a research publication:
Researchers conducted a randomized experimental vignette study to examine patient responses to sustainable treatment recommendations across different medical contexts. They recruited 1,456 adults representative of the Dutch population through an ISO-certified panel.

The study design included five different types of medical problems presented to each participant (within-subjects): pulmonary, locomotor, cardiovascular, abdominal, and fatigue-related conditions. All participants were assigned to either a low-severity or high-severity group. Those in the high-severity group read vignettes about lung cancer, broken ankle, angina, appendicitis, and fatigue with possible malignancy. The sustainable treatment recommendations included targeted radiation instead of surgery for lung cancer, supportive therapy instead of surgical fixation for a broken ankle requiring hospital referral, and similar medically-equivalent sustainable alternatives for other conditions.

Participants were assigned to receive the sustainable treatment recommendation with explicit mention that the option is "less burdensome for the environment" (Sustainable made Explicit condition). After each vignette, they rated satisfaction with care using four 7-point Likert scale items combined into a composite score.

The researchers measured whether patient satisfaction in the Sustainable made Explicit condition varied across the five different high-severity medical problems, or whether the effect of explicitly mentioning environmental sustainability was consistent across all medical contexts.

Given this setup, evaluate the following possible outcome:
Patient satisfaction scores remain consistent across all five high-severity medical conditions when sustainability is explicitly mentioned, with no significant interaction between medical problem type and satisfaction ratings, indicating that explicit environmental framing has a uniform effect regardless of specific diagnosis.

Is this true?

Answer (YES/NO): NO